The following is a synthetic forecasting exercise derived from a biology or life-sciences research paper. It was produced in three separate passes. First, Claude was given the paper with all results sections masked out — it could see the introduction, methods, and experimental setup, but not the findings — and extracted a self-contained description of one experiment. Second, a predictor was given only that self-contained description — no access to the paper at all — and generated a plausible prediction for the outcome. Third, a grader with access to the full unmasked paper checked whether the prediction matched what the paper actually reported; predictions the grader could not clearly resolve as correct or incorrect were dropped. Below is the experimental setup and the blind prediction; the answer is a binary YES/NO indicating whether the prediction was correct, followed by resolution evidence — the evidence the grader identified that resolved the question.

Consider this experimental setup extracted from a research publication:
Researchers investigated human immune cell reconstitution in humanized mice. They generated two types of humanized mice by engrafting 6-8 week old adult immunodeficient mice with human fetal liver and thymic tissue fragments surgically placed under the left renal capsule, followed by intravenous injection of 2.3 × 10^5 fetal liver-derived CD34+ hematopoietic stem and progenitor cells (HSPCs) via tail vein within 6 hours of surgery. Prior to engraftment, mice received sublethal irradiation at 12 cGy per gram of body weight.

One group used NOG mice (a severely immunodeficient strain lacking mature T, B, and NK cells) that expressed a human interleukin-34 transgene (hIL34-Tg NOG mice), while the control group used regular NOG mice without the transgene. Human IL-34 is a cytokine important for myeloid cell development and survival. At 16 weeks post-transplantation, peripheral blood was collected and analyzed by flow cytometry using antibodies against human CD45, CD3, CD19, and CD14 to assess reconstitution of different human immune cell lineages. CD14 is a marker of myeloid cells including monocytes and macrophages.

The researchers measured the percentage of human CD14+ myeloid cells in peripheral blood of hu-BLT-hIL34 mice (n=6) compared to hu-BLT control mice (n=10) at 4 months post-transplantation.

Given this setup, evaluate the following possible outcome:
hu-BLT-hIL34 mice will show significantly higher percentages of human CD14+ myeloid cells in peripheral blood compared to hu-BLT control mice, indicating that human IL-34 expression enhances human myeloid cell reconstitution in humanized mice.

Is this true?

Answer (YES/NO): YES